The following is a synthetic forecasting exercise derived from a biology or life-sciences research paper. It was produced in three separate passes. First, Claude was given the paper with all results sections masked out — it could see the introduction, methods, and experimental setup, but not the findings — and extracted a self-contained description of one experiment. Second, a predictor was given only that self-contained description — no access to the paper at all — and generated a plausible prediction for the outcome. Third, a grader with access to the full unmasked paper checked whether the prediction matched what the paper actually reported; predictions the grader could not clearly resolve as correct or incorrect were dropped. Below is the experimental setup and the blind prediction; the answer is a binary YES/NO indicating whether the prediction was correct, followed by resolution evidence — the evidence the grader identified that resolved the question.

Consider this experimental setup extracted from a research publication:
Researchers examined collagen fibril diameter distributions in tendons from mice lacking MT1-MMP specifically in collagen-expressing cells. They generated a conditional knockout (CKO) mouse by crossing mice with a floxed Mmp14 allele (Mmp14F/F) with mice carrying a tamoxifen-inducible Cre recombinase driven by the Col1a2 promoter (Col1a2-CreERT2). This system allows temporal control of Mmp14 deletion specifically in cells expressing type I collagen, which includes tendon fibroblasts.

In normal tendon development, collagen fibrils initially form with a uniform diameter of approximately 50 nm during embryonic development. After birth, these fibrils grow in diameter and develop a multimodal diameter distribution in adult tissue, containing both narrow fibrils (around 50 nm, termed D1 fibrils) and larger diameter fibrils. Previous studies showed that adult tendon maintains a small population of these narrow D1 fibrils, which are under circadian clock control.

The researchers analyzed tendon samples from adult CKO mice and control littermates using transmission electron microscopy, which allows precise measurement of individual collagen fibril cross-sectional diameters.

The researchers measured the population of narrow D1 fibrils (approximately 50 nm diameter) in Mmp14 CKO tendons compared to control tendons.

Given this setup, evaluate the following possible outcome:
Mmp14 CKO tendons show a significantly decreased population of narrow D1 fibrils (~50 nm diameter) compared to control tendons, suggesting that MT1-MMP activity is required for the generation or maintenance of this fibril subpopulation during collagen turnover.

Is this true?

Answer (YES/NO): NO